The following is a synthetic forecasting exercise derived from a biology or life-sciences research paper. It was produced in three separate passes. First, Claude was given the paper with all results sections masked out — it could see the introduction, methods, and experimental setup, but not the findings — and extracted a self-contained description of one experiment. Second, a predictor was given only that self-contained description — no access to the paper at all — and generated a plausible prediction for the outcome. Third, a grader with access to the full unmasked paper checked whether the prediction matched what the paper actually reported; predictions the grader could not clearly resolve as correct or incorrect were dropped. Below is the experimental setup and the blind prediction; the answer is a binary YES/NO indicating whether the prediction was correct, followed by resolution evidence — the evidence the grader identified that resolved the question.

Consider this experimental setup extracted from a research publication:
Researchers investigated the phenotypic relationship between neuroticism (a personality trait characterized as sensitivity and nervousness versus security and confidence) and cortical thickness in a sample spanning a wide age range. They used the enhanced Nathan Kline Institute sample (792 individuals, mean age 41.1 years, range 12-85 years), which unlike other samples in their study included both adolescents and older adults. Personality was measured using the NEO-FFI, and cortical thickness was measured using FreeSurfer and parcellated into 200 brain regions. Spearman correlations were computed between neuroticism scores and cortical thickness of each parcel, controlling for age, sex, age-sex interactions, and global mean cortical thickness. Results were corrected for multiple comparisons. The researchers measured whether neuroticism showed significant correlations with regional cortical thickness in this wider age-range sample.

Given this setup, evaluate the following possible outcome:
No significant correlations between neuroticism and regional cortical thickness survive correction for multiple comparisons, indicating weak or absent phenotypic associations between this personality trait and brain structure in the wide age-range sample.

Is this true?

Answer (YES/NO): YES